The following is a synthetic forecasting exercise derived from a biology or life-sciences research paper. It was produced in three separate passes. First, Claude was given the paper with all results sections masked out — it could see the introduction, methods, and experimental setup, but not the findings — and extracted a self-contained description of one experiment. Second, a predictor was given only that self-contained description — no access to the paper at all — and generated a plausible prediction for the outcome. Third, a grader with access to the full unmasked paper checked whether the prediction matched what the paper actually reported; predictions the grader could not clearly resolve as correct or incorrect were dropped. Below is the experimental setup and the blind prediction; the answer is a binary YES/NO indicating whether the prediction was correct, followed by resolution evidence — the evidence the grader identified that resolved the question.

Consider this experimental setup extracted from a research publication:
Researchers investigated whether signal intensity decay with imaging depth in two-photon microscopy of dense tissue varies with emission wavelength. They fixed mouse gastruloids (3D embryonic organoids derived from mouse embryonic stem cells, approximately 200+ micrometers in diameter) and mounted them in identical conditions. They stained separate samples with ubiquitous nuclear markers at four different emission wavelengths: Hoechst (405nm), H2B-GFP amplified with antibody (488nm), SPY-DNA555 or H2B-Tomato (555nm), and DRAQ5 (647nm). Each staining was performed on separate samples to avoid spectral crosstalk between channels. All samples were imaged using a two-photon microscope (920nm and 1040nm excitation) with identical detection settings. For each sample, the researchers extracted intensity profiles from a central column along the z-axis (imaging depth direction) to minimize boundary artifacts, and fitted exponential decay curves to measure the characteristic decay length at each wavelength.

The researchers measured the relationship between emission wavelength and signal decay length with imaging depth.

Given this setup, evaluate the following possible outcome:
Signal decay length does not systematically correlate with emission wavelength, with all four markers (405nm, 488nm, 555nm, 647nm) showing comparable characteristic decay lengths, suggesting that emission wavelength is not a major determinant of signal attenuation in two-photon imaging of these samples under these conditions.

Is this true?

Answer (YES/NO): NO